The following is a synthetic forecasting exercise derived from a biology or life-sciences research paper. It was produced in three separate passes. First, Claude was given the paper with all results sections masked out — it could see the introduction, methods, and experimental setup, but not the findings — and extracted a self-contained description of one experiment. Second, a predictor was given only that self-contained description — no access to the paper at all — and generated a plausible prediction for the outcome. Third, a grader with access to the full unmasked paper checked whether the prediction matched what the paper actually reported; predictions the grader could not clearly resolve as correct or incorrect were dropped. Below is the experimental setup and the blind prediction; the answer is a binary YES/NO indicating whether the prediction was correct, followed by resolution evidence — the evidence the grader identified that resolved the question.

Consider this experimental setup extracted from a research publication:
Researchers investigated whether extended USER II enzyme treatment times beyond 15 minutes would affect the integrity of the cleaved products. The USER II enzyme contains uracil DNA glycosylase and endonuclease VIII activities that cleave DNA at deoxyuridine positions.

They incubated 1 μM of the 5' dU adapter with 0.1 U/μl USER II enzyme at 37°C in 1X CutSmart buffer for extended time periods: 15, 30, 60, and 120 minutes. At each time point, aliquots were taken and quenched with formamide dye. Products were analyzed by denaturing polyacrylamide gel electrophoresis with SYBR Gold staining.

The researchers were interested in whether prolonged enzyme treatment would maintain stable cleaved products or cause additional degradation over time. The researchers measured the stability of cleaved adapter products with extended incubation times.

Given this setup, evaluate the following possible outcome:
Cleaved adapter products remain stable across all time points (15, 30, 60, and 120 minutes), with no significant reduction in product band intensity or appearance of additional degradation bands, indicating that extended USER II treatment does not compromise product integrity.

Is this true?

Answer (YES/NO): YES